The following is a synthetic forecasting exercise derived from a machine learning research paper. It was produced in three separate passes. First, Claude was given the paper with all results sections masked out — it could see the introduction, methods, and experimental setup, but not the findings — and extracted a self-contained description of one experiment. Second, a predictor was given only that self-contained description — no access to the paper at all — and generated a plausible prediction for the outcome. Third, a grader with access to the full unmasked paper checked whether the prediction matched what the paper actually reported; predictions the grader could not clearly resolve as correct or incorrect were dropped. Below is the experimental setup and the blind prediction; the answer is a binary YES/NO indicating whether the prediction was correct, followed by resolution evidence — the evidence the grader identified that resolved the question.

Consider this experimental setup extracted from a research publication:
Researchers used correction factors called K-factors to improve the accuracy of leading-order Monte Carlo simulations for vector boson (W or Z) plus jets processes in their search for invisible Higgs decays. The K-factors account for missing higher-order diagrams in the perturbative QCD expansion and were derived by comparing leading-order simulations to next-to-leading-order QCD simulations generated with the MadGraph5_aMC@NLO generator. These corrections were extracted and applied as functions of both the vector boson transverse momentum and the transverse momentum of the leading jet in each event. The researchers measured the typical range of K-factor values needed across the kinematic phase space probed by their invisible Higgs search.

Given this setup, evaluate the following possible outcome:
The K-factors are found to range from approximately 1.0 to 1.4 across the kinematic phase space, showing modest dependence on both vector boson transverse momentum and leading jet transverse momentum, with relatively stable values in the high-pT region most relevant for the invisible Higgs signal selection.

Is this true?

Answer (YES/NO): NO